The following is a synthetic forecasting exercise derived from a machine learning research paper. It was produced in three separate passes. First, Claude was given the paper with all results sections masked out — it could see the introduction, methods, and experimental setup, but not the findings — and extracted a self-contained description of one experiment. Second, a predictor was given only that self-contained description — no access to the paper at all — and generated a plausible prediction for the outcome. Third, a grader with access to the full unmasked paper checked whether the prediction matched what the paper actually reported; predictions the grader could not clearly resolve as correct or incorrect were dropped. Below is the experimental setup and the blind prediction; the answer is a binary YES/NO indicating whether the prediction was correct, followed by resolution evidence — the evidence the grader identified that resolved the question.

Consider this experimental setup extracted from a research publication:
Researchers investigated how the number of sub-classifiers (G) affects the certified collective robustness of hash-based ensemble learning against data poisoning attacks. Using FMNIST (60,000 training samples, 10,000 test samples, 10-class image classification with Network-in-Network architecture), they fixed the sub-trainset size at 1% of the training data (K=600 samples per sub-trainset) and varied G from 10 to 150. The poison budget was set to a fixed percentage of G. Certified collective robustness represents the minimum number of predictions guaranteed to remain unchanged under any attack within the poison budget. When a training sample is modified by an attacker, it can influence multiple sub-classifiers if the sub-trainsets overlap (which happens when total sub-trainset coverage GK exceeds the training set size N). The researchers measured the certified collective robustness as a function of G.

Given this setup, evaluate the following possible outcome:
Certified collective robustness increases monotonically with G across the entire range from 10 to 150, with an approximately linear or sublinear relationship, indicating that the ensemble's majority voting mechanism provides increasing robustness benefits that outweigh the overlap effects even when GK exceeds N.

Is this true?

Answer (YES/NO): NO